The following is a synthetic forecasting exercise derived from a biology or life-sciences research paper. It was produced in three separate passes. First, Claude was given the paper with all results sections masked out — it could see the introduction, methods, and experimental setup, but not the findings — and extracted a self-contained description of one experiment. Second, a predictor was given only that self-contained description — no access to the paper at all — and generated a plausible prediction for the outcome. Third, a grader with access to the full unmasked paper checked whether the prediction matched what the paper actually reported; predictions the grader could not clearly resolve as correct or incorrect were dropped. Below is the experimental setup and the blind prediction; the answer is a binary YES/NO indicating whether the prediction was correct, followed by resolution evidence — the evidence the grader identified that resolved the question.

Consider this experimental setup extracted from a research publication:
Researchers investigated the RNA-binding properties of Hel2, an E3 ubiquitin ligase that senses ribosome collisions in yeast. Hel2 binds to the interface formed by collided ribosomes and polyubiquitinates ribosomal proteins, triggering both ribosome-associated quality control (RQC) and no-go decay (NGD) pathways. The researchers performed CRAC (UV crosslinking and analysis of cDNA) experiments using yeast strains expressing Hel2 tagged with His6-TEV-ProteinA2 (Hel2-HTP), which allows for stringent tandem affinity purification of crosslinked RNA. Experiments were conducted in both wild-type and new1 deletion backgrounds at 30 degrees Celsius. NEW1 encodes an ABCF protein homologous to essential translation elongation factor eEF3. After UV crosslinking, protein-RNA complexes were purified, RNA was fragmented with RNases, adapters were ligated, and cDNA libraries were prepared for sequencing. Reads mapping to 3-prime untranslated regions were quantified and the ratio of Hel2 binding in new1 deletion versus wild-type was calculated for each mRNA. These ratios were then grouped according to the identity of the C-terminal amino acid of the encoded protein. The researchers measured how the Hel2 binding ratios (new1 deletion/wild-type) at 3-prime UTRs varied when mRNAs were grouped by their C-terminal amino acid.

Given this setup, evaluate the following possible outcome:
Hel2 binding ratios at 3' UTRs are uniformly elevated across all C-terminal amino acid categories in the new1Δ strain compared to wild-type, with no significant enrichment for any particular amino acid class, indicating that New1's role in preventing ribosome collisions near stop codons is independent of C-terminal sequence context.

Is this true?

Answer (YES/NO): NO